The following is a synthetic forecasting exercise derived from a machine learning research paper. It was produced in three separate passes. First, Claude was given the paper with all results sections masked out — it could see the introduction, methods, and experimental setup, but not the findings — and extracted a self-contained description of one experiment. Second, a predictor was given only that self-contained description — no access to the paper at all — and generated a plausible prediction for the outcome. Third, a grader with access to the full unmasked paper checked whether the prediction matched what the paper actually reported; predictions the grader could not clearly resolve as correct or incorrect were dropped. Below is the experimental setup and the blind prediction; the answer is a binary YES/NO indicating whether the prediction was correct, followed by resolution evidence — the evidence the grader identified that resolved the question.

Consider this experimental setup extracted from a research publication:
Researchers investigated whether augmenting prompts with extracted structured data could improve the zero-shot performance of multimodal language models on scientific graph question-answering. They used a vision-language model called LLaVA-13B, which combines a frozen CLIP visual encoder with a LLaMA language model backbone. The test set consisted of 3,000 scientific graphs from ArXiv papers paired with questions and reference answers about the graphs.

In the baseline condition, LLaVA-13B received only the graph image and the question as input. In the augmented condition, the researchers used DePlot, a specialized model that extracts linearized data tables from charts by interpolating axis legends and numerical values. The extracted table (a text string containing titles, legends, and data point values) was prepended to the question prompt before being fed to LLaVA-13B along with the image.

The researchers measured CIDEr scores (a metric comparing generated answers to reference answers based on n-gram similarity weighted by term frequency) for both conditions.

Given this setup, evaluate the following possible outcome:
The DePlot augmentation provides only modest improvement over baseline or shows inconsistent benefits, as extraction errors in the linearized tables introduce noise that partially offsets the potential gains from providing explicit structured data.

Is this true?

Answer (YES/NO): NO